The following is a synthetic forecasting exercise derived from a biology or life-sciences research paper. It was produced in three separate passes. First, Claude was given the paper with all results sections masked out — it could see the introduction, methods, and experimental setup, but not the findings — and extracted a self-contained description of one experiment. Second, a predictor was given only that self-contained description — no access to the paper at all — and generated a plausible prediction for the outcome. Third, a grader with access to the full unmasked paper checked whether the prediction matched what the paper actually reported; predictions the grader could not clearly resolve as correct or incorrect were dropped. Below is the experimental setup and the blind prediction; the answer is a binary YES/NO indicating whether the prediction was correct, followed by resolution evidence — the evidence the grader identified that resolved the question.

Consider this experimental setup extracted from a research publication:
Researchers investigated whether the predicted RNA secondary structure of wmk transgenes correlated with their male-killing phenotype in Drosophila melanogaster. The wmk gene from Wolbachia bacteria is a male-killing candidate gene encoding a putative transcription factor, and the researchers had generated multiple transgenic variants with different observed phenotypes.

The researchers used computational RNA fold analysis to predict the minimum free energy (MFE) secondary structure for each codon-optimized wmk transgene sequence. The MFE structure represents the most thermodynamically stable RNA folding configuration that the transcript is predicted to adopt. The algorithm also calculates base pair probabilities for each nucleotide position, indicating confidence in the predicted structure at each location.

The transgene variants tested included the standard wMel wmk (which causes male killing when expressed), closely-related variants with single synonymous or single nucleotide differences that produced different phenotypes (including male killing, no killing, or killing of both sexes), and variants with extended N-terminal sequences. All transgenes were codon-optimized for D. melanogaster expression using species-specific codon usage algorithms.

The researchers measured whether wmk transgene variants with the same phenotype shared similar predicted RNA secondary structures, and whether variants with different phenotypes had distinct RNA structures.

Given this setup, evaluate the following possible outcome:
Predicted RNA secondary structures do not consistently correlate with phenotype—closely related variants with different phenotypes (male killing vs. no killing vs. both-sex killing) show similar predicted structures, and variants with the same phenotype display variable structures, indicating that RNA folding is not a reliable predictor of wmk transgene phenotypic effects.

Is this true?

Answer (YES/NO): NO